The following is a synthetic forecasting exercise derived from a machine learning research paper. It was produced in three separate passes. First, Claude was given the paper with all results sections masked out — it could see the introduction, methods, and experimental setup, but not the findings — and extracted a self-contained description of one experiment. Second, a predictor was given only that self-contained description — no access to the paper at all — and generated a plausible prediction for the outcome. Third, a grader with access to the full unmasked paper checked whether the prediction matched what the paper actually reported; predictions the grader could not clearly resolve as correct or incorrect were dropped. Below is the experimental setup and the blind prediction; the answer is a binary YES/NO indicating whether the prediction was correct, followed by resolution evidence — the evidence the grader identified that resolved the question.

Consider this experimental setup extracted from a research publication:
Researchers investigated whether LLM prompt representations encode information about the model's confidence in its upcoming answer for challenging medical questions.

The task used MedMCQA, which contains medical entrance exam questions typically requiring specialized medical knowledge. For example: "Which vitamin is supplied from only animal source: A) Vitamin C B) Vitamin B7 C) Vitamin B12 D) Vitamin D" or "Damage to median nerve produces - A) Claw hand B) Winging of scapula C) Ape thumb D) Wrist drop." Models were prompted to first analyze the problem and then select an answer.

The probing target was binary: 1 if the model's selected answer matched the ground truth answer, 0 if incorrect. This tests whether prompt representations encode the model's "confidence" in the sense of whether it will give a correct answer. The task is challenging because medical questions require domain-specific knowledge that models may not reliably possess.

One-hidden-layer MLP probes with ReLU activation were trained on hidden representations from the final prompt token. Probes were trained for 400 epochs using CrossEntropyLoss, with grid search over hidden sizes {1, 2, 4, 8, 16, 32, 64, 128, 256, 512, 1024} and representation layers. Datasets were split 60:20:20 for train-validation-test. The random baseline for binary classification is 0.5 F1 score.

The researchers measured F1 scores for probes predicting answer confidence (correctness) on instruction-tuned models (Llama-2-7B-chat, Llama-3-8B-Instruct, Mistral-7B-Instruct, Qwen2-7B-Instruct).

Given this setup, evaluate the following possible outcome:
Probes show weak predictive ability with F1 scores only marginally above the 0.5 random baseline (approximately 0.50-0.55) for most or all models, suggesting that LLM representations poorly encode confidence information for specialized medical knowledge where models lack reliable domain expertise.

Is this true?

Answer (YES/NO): NO